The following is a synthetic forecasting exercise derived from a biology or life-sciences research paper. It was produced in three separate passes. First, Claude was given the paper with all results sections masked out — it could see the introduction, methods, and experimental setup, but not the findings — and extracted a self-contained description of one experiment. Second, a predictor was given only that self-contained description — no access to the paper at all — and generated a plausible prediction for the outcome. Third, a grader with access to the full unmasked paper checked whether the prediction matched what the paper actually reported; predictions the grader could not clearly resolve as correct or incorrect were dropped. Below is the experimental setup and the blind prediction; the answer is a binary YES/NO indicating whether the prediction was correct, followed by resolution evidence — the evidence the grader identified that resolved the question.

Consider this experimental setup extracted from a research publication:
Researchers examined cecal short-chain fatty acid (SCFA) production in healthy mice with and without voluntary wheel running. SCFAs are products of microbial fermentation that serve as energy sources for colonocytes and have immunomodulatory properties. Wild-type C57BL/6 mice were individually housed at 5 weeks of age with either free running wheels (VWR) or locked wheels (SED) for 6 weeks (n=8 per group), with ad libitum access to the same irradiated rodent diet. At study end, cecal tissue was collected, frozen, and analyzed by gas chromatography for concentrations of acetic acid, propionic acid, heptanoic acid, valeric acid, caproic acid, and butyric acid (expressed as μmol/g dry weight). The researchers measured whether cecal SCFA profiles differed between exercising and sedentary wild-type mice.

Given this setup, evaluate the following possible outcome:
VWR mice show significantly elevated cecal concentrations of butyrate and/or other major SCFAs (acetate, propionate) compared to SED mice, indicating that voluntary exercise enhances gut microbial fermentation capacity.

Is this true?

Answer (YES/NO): YES